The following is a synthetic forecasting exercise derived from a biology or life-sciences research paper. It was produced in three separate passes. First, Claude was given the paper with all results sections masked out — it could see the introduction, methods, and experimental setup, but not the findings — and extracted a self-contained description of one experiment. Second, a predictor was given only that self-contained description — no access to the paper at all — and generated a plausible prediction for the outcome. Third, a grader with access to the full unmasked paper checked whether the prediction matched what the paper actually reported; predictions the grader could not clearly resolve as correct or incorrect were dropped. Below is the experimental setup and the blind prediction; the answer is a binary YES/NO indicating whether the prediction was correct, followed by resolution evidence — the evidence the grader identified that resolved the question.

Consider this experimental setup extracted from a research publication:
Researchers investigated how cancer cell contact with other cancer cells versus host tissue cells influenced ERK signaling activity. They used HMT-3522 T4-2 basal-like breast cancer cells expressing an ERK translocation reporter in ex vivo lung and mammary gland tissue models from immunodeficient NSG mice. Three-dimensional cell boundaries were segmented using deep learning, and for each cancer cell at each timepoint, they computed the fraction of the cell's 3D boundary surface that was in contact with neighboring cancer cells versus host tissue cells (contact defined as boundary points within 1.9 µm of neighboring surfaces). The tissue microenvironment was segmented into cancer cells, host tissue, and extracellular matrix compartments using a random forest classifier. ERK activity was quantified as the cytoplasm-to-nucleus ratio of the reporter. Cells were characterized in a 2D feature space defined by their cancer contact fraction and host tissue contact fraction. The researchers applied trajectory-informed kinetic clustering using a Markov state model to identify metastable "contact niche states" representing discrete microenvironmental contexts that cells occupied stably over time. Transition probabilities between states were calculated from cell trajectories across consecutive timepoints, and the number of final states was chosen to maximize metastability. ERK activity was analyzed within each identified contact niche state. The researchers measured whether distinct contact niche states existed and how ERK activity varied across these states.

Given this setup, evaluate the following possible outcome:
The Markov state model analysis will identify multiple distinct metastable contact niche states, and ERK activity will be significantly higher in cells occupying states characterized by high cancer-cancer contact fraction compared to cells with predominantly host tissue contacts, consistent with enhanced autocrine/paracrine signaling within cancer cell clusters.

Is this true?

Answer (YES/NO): NO